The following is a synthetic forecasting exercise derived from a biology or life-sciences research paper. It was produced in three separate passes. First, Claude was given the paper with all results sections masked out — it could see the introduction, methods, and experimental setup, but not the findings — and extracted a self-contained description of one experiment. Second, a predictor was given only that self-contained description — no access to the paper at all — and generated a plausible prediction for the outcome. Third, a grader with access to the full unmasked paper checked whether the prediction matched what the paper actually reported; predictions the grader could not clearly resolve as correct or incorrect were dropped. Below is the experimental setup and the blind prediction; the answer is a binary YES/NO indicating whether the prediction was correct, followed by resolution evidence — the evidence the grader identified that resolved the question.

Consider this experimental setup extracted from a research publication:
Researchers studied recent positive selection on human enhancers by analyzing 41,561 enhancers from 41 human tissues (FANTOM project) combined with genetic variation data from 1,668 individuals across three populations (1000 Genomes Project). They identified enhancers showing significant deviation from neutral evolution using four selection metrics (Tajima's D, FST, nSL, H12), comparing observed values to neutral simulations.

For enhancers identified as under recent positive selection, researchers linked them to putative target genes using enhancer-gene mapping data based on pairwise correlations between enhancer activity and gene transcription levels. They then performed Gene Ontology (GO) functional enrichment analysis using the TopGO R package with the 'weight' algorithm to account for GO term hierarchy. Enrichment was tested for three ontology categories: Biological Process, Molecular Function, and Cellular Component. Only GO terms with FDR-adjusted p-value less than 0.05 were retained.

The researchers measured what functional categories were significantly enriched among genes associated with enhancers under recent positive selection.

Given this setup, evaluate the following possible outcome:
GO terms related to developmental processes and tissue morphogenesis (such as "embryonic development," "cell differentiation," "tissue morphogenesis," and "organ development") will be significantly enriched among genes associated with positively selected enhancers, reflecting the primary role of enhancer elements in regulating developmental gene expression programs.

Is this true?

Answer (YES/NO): NO